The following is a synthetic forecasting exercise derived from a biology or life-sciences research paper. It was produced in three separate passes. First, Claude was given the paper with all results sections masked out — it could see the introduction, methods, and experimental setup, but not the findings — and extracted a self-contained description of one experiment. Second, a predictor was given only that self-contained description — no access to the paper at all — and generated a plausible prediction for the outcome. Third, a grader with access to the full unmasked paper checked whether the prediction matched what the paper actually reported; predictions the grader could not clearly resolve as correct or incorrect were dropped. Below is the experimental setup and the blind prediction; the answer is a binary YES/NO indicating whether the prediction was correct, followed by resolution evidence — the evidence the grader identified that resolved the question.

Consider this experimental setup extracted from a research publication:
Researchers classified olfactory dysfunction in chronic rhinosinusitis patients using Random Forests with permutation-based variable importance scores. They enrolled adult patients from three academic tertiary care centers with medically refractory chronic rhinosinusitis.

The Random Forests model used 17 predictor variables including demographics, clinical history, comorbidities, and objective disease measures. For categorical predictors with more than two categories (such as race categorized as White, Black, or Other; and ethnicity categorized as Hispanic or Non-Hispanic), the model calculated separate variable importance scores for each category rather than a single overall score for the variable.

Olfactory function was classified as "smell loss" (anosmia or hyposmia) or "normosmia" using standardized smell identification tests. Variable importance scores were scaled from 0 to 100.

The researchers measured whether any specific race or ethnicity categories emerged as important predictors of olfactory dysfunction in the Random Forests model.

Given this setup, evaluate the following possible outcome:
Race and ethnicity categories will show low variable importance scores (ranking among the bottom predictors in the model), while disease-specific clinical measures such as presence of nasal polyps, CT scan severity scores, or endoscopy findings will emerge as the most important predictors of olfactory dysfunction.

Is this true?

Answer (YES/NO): NO